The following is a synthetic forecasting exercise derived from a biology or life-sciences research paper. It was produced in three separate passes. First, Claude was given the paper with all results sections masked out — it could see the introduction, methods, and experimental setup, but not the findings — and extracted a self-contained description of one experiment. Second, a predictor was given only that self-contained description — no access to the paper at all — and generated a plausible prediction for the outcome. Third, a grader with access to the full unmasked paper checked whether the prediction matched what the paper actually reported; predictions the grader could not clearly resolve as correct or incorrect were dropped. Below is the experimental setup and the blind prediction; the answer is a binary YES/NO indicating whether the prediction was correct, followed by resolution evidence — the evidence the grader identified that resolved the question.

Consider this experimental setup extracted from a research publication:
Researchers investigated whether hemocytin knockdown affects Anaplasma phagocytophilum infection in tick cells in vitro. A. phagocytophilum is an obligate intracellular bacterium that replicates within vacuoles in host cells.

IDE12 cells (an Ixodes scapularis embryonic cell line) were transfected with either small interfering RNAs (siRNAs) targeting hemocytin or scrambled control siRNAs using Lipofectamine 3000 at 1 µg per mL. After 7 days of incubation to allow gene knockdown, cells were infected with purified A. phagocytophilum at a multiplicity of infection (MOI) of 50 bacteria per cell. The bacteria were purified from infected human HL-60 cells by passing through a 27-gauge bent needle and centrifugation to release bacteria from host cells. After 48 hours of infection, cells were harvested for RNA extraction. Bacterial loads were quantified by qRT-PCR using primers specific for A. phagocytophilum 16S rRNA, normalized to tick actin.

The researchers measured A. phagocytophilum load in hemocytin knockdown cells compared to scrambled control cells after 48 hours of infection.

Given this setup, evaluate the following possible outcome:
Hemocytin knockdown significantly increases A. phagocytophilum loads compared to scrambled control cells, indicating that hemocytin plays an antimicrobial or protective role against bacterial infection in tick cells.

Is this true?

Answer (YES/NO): YES